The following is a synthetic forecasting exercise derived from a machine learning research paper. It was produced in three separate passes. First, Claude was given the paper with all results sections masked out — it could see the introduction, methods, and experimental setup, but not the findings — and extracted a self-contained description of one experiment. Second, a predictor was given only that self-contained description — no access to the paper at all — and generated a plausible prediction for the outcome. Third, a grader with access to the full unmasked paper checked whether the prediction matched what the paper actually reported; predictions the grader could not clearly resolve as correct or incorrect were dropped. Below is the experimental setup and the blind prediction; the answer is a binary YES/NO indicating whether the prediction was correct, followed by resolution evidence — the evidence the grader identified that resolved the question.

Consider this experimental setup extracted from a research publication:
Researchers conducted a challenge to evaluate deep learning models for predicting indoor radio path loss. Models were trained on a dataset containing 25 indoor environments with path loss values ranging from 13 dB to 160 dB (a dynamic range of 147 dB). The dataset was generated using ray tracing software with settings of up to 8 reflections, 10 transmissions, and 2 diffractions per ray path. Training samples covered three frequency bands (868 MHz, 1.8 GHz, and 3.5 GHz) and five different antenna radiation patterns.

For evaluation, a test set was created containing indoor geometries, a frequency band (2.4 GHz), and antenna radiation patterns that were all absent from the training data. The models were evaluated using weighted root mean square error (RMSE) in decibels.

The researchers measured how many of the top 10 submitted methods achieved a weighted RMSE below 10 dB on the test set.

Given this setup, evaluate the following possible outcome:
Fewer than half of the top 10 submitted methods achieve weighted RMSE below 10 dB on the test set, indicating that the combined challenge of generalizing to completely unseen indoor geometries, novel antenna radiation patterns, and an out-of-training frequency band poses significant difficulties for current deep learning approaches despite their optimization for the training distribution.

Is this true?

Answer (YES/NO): YES